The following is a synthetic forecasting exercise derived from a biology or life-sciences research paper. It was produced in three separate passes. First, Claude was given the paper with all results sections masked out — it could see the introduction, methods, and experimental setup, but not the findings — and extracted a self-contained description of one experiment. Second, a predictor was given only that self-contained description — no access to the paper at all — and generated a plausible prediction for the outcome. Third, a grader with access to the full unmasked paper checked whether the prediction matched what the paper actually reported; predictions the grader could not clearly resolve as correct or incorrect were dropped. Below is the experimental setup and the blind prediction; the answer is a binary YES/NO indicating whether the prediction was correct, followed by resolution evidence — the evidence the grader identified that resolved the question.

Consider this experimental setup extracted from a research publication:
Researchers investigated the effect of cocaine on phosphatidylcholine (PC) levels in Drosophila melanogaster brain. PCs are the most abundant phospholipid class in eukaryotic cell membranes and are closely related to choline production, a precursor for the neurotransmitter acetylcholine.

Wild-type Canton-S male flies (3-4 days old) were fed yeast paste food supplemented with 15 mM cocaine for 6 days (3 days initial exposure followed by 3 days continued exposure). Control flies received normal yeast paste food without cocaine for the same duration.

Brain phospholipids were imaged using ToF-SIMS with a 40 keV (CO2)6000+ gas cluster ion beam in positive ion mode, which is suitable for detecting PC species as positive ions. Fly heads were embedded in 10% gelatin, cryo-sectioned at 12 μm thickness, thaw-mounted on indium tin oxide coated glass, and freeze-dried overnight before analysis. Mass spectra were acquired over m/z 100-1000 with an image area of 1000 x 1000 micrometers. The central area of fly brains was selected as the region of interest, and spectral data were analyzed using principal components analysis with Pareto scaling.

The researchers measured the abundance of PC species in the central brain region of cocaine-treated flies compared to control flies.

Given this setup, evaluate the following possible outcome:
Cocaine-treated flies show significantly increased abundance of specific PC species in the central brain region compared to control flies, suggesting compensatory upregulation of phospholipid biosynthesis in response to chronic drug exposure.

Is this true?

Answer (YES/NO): YES